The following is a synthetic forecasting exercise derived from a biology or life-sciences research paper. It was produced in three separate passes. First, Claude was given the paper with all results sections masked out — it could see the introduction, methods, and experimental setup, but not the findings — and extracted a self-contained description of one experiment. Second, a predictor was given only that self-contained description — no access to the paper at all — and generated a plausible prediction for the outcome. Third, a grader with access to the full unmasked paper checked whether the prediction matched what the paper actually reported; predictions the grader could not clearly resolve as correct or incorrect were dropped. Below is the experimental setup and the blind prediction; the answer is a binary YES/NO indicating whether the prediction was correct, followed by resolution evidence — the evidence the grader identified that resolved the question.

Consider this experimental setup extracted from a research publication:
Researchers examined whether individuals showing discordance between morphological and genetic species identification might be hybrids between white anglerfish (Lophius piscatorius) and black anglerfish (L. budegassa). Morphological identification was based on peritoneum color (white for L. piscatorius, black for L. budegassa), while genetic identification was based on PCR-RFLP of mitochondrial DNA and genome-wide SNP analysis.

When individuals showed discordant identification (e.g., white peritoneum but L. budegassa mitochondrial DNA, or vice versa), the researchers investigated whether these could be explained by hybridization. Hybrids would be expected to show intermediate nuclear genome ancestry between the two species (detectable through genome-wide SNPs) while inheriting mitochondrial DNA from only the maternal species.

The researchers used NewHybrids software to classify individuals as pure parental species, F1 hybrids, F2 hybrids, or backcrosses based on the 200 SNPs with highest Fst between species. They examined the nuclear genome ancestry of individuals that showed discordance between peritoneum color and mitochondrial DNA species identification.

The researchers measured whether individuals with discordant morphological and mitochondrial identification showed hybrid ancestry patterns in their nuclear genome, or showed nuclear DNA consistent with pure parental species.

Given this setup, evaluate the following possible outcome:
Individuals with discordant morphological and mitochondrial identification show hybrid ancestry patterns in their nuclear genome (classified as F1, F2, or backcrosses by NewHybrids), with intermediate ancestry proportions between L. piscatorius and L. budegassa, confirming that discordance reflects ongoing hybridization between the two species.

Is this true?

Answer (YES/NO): NO